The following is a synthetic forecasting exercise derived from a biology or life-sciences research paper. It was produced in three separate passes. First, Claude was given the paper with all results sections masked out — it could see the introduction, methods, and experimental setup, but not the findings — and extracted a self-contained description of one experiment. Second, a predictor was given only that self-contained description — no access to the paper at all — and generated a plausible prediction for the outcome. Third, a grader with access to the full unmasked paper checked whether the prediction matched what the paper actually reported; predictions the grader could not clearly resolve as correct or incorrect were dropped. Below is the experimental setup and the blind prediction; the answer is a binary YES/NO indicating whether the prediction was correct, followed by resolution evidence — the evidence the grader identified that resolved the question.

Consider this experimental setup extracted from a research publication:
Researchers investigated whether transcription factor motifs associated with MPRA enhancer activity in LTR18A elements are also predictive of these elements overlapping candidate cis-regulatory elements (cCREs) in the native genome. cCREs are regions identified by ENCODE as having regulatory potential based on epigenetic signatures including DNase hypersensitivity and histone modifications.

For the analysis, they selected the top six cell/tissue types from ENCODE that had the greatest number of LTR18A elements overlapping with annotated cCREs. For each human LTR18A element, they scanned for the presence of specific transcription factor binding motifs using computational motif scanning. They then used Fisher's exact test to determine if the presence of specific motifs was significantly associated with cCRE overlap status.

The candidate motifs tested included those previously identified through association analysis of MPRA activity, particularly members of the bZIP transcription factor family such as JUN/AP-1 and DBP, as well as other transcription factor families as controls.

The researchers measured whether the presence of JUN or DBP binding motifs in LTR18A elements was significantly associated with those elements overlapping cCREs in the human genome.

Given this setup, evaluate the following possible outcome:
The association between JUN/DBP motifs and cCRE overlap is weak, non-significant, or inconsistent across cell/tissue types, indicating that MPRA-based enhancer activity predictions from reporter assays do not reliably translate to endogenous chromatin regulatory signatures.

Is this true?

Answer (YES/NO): NO